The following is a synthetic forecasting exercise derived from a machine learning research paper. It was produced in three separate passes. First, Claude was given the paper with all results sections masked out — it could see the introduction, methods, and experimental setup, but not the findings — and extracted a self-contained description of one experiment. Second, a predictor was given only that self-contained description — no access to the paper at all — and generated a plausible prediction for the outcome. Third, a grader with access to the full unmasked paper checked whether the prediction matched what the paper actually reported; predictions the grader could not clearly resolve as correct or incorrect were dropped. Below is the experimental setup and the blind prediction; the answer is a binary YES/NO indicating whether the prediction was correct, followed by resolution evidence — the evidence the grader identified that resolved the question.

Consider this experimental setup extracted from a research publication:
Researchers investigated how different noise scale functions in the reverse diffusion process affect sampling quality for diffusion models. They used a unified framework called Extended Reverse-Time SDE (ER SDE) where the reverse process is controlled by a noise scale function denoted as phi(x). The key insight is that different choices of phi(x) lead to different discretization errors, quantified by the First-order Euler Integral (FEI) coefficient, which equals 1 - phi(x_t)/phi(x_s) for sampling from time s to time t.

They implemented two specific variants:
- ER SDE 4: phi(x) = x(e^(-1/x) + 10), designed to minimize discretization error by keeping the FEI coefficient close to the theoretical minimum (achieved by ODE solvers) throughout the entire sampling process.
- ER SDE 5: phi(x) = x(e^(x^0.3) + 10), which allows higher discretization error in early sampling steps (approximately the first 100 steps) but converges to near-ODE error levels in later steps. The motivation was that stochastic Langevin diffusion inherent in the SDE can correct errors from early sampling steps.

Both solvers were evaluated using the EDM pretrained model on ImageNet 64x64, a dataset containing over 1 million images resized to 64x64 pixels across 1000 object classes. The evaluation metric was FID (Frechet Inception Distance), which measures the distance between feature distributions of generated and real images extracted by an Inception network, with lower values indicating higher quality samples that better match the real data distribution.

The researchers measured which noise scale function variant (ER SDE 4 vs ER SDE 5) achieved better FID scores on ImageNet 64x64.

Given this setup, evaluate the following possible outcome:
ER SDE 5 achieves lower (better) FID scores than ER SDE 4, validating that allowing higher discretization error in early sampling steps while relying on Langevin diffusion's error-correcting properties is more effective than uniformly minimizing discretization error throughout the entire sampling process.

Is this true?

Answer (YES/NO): YES